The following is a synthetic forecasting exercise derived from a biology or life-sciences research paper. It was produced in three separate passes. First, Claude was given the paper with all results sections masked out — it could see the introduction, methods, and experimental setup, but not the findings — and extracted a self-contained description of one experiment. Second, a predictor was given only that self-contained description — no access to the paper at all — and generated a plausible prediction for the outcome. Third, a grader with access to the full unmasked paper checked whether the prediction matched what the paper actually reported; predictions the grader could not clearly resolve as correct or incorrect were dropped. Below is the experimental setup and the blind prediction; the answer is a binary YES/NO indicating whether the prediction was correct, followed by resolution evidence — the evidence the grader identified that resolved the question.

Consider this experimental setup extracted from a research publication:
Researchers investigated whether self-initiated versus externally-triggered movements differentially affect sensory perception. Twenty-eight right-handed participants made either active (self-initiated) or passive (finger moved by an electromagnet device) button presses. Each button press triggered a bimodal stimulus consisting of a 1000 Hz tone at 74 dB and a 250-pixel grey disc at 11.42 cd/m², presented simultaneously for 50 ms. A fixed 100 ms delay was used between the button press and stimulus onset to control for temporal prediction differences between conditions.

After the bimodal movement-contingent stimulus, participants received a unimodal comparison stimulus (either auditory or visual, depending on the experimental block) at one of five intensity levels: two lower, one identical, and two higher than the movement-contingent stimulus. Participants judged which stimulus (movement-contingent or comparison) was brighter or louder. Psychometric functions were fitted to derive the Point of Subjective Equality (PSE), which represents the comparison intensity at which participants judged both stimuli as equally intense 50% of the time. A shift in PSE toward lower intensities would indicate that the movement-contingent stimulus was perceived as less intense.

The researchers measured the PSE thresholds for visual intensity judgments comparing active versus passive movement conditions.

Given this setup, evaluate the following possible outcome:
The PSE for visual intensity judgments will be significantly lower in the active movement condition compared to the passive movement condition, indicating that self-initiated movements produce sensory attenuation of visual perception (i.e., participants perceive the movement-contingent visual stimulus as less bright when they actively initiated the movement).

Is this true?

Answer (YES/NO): NO